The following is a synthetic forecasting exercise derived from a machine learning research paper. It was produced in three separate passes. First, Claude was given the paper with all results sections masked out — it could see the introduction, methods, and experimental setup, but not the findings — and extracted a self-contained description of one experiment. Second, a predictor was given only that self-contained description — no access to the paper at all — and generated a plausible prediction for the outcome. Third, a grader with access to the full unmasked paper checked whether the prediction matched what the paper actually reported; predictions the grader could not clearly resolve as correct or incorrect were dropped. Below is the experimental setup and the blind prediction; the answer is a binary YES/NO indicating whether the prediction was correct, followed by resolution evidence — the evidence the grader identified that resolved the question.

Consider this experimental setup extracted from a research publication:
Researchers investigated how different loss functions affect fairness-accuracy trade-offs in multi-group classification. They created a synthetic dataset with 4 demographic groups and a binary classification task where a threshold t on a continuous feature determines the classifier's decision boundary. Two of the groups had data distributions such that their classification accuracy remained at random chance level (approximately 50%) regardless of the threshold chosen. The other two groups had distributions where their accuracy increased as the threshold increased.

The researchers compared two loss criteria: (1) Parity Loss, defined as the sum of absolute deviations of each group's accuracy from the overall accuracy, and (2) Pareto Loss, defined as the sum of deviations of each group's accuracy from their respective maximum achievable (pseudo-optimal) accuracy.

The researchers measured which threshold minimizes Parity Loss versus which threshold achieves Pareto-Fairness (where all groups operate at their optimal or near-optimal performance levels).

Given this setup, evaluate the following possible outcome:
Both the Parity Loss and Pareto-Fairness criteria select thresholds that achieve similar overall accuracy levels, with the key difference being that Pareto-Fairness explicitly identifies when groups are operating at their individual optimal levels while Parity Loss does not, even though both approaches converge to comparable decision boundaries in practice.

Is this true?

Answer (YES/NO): NO